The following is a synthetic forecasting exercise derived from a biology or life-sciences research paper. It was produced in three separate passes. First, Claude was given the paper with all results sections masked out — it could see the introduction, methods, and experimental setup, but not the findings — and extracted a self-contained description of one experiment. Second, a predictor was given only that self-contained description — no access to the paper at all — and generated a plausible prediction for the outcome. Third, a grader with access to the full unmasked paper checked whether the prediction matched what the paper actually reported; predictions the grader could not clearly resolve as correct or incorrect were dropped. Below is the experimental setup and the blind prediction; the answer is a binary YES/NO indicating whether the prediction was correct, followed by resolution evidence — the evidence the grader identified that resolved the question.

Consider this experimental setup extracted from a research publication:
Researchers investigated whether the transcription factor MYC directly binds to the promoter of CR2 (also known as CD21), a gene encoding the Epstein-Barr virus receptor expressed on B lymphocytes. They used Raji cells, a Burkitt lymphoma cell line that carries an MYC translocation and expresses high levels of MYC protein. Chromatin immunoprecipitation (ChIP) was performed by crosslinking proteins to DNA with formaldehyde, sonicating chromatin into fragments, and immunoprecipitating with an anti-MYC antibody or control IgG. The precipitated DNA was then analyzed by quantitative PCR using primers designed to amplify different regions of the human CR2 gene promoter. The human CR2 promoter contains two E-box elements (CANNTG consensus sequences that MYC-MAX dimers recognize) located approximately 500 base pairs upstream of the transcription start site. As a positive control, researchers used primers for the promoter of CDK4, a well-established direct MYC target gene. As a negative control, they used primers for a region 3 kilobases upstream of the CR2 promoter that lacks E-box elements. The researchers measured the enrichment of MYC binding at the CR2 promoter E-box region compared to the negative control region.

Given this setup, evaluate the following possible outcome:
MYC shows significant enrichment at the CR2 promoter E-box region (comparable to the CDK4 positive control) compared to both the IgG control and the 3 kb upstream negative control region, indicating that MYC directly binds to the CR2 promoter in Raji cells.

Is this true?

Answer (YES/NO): NO